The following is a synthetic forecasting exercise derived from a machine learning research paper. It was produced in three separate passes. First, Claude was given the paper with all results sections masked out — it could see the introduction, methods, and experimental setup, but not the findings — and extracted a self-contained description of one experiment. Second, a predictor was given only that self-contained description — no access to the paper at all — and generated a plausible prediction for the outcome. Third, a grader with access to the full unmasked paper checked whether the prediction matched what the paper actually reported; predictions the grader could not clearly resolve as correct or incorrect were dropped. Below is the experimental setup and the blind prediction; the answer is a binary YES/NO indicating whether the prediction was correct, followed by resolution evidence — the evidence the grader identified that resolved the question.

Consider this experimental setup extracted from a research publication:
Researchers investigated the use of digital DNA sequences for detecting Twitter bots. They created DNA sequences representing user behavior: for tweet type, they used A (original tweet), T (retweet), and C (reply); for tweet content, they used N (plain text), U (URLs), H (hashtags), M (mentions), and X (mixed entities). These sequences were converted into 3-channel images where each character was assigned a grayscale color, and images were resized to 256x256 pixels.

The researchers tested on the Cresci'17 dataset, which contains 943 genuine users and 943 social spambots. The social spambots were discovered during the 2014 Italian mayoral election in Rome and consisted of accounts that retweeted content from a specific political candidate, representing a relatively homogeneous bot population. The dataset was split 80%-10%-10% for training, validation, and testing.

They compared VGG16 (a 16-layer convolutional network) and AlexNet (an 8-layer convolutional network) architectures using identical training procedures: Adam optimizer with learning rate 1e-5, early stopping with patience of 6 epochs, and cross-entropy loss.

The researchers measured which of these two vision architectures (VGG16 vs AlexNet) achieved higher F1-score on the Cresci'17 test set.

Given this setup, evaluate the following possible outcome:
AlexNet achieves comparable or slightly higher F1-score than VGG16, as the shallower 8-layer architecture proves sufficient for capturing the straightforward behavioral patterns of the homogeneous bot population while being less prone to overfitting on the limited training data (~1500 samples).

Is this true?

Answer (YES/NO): NO